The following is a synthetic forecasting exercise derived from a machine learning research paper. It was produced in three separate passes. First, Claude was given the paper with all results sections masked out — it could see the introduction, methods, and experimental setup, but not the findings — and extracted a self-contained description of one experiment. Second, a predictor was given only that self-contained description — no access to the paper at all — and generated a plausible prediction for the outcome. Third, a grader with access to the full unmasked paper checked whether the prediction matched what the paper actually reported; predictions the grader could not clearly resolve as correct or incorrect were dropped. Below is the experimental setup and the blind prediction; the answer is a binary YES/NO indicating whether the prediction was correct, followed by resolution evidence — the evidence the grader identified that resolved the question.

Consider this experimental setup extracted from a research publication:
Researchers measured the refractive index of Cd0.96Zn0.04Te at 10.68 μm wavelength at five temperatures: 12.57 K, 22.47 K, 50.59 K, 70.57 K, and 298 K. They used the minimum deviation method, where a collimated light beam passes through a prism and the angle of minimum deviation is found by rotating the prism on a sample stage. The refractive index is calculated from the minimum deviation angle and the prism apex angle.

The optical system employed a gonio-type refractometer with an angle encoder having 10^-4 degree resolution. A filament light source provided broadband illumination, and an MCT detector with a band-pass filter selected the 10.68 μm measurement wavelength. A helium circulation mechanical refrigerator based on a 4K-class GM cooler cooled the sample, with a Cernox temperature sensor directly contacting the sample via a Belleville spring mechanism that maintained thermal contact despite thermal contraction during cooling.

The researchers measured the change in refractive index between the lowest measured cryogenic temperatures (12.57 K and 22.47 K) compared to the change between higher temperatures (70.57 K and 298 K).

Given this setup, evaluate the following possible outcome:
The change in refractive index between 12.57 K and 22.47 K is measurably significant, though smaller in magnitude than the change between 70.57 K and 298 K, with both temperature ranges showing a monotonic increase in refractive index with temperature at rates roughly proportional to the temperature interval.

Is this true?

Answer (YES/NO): NO